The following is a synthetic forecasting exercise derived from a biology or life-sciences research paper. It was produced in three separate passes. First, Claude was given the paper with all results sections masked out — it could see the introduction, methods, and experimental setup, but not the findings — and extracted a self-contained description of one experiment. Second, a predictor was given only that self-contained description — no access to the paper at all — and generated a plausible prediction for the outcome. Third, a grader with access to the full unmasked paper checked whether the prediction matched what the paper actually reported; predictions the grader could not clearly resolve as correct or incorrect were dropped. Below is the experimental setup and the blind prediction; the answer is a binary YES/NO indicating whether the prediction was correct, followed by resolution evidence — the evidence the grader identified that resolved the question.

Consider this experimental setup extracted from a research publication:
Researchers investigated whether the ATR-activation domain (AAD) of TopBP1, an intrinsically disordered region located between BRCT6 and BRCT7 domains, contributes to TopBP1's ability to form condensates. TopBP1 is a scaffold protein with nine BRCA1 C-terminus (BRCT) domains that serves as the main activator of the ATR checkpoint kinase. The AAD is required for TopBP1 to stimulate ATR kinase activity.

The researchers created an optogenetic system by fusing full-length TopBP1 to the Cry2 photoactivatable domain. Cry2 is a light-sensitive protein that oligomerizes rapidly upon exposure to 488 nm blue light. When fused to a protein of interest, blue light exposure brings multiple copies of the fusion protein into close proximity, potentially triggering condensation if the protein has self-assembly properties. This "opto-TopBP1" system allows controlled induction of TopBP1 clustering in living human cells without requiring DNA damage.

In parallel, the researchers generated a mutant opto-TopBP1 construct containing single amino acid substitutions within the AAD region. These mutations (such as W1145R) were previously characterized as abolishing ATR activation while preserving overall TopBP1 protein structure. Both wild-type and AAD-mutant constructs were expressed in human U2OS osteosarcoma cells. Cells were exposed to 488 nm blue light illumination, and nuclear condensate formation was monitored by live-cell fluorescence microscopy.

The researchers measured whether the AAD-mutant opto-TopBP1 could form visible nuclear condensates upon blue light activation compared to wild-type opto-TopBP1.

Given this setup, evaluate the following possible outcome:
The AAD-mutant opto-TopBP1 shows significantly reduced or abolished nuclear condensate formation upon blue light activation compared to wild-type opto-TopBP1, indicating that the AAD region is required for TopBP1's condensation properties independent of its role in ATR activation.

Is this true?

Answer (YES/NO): NO